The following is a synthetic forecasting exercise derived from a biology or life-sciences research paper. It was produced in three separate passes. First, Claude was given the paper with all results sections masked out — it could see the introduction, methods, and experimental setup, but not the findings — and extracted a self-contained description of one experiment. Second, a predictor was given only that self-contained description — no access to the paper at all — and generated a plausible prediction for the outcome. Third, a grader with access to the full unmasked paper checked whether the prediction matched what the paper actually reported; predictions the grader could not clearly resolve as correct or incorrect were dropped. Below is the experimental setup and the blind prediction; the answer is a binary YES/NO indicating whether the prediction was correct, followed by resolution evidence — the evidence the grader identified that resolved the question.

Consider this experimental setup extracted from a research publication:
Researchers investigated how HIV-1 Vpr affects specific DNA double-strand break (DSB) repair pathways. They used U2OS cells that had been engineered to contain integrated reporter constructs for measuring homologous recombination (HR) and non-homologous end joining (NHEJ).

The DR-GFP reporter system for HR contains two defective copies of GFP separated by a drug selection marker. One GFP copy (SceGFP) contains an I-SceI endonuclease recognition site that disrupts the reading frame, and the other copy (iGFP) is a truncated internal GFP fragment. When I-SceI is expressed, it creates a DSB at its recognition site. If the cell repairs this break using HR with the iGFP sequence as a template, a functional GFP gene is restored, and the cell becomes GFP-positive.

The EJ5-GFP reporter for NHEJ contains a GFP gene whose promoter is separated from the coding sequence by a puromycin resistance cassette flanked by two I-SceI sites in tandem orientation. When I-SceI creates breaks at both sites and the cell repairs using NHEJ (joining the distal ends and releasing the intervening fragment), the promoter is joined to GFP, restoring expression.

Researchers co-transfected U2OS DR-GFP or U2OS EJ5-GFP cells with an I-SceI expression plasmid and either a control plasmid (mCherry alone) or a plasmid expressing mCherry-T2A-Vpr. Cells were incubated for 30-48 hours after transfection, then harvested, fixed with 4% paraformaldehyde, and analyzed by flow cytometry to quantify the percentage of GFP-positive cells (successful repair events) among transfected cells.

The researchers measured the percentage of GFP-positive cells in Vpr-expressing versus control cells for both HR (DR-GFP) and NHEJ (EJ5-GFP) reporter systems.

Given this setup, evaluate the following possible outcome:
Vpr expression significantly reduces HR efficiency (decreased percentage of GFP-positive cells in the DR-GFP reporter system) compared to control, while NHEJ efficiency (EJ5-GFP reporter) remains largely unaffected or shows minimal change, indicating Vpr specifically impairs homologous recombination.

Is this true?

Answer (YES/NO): NO